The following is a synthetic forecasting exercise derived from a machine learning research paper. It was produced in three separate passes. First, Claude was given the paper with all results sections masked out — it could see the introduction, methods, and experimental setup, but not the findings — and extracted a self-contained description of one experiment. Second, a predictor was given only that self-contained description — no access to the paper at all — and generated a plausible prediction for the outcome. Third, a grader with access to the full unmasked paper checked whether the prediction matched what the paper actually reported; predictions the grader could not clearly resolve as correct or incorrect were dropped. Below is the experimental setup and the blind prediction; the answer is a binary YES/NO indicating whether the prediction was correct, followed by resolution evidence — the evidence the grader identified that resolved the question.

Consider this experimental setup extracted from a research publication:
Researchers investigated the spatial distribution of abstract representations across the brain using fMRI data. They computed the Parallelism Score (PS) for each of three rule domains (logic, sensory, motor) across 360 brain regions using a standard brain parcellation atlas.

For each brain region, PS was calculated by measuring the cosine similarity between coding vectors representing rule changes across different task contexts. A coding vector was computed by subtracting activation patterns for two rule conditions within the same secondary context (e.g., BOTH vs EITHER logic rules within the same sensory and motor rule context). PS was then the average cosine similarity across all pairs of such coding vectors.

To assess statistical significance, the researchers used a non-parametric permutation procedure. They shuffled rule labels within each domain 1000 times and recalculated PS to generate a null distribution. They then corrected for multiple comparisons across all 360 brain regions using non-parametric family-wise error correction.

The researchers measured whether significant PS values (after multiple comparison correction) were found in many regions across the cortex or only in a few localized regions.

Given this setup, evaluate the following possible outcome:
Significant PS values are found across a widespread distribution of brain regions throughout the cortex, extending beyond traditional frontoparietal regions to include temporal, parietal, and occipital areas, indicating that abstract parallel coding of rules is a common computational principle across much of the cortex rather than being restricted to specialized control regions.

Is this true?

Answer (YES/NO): NO